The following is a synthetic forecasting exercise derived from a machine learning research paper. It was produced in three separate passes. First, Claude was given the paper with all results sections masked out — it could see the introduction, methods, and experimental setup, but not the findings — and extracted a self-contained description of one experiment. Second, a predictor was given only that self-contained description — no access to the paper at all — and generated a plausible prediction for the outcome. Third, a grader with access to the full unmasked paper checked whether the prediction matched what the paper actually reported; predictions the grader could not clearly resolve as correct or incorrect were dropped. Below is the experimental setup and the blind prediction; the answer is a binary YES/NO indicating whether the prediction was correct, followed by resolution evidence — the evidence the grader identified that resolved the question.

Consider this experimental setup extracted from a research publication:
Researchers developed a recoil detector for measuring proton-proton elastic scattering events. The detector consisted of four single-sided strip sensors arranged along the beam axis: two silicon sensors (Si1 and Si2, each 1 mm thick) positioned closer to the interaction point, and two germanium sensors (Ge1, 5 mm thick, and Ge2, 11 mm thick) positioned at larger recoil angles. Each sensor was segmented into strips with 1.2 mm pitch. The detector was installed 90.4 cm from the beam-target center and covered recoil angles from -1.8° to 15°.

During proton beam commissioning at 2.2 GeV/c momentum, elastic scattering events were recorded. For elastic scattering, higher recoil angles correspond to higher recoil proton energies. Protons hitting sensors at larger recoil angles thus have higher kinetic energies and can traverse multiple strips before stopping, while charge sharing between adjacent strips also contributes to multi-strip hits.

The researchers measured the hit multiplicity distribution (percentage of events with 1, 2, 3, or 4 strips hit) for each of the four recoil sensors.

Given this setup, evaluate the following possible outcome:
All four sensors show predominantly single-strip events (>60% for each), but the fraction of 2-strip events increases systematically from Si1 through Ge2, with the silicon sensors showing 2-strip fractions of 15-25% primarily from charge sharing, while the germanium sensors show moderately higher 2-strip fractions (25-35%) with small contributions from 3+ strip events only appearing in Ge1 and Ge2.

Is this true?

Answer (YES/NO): NO